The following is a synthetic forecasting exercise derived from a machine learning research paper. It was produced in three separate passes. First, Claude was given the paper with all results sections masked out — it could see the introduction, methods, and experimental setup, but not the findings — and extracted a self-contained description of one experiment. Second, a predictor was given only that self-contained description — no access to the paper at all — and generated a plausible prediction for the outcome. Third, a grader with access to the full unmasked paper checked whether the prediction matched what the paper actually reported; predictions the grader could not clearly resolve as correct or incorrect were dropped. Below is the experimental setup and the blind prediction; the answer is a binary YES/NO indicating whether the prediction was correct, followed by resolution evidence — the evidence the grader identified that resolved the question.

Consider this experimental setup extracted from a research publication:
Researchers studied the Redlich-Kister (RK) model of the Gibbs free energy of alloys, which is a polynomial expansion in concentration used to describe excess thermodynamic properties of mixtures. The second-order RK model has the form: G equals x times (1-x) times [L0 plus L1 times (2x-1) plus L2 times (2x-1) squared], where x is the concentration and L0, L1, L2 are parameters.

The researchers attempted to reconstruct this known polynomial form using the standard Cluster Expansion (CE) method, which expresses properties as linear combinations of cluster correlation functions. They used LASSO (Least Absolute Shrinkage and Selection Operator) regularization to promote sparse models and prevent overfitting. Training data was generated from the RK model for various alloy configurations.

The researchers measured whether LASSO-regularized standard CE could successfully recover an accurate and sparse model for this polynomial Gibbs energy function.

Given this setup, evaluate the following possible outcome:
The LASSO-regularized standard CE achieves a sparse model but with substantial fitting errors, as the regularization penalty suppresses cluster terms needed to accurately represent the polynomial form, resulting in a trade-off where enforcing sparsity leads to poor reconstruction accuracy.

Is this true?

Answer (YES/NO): NO